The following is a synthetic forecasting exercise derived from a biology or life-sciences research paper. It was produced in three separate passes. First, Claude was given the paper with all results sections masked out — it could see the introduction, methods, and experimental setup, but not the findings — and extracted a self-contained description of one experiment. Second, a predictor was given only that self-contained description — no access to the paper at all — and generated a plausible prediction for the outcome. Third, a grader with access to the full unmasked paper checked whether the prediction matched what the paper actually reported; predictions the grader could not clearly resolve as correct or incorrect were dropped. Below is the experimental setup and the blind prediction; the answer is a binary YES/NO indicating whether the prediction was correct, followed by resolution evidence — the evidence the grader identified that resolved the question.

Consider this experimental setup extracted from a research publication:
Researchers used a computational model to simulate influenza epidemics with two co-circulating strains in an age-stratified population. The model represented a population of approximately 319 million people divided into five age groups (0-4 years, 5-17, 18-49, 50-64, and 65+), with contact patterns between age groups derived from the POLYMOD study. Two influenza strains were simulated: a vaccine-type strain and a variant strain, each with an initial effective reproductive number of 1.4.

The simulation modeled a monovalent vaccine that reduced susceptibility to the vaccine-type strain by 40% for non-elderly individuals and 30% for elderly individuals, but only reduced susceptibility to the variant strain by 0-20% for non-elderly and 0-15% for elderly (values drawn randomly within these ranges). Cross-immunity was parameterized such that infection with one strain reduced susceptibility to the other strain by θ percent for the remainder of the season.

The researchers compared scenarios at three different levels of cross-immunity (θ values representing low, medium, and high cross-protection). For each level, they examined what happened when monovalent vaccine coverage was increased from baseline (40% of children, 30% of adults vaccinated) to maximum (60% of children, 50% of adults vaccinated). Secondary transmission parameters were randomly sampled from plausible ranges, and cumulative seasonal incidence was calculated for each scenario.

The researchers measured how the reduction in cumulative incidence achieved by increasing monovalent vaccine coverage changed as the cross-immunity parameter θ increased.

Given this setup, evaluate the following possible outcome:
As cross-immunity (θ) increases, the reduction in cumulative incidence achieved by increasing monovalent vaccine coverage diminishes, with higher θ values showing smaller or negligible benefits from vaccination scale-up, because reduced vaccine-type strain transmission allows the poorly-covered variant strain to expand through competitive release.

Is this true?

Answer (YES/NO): YES